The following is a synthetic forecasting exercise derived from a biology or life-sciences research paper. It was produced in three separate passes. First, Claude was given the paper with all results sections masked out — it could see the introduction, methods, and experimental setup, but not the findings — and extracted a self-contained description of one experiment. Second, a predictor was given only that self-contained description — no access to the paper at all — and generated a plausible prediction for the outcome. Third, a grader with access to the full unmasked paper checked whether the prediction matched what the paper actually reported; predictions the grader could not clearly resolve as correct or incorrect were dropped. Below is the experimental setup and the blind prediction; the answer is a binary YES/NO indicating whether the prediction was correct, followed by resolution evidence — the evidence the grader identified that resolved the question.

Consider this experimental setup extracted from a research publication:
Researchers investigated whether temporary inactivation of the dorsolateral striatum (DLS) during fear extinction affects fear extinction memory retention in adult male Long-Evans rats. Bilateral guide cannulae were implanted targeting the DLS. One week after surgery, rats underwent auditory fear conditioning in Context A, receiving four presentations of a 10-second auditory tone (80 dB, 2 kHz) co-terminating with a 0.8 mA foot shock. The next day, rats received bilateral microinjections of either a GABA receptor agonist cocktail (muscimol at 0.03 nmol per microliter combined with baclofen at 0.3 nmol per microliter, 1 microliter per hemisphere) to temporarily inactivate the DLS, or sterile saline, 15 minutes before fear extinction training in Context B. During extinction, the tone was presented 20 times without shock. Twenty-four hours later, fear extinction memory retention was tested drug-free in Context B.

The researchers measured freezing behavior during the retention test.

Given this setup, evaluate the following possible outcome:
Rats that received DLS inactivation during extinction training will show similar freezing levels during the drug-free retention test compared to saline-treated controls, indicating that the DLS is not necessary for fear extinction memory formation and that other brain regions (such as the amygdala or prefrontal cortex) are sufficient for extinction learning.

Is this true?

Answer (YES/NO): YES